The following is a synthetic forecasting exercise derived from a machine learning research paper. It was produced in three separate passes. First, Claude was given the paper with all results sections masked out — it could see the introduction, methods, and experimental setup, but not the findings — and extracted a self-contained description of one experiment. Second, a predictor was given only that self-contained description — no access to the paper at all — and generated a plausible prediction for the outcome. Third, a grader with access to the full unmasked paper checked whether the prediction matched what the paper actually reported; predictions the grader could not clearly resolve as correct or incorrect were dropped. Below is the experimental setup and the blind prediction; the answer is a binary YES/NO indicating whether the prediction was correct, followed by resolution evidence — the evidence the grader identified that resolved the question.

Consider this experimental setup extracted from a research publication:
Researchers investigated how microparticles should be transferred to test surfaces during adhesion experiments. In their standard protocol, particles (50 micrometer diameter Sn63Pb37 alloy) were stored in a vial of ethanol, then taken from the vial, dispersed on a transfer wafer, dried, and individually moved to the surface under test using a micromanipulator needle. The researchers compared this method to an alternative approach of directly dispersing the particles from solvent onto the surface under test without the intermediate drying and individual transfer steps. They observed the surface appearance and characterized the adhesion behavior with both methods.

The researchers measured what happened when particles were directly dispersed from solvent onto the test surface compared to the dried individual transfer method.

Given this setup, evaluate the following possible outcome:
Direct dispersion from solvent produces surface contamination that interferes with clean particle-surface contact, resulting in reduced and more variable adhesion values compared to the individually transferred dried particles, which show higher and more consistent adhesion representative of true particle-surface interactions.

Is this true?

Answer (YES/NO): NO